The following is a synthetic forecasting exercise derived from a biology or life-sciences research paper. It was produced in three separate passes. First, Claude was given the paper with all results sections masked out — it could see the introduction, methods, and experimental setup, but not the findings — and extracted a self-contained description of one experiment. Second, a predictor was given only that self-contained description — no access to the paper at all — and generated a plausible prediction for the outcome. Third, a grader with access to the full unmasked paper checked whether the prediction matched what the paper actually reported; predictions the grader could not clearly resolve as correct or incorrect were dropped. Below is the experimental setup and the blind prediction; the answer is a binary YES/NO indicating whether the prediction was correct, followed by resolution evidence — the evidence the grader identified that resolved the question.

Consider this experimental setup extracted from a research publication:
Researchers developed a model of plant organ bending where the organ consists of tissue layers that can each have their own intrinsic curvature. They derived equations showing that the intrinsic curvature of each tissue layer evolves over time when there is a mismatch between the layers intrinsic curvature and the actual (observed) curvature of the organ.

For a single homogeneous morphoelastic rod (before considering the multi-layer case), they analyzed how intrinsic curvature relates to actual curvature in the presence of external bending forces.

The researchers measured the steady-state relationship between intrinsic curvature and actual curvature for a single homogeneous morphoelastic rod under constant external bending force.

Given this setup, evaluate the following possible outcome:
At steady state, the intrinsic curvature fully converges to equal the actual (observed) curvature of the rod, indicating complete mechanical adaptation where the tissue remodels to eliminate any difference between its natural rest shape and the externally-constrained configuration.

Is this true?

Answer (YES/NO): YES